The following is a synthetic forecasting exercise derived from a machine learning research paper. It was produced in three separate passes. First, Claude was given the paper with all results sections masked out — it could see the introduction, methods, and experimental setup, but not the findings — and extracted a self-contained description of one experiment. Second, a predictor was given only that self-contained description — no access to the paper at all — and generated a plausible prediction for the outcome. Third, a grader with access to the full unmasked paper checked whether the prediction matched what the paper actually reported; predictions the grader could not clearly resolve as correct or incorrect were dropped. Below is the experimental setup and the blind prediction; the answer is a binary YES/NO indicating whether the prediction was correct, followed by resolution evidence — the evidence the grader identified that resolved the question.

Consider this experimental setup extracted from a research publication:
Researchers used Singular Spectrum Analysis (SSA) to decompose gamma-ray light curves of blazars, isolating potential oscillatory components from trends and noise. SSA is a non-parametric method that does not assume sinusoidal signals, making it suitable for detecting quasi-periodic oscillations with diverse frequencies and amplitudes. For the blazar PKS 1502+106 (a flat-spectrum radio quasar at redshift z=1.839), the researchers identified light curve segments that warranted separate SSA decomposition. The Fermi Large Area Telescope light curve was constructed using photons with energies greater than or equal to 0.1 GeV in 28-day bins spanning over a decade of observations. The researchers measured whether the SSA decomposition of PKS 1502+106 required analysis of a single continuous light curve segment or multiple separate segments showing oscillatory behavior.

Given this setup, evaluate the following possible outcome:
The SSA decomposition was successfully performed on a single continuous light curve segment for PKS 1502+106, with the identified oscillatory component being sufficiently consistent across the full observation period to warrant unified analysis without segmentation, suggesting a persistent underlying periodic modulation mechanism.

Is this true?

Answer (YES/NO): NO